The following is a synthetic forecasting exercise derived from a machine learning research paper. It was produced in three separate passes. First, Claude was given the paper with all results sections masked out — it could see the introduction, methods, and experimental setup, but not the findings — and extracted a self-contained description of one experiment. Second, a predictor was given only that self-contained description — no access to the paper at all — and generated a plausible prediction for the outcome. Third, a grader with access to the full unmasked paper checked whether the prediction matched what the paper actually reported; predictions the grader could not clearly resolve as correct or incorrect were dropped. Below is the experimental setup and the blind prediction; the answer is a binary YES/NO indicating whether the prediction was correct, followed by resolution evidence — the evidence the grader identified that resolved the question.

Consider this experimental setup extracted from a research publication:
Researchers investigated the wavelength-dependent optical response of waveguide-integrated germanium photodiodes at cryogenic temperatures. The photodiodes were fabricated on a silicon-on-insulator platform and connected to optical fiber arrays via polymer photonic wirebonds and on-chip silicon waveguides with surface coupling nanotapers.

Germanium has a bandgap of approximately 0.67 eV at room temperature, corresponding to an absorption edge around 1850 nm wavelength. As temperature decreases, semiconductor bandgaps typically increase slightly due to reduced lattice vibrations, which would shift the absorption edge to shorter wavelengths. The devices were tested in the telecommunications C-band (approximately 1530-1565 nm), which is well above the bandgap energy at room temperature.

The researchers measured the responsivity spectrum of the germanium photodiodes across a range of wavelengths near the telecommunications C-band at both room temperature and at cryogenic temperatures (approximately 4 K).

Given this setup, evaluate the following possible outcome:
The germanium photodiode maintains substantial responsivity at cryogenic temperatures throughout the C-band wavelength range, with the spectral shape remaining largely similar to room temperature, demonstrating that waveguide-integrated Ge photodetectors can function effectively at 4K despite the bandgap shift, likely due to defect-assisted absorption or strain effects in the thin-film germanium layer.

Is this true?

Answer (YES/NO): NO